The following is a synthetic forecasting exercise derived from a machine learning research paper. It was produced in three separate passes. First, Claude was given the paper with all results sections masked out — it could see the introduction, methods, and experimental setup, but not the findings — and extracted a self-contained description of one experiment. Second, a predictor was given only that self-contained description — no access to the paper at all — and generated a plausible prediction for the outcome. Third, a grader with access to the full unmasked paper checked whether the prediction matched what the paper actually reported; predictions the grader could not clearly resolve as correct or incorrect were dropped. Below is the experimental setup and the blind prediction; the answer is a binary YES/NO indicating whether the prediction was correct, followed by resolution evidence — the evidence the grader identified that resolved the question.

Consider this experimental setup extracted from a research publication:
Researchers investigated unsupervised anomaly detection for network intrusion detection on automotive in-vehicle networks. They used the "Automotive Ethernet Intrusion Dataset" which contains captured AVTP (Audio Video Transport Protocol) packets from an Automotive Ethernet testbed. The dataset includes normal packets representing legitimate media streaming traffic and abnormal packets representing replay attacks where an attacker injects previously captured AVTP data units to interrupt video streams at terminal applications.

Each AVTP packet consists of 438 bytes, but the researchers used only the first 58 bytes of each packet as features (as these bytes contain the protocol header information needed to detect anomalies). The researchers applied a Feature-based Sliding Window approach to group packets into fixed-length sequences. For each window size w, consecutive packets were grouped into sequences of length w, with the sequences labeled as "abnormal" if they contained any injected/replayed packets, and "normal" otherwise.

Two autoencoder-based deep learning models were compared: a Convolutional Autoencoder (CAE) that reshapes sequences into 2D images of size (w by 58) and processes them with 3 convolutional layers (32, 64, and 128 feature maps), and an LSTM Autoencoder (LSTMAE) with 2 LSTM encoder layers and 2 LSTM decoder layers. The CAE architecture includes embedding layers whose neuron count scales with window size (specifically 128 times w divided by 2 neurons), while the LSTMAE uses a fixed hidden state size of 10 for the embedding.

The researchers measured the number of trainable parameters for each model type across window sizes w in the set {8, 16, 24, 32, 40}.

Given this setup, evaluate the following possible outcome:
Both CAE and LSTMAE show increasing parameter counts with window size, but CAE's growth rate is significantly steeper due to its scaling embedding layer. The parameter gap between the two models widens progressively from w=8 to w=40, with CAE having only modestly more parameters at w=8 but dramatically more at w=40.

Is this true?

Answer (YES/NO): NO